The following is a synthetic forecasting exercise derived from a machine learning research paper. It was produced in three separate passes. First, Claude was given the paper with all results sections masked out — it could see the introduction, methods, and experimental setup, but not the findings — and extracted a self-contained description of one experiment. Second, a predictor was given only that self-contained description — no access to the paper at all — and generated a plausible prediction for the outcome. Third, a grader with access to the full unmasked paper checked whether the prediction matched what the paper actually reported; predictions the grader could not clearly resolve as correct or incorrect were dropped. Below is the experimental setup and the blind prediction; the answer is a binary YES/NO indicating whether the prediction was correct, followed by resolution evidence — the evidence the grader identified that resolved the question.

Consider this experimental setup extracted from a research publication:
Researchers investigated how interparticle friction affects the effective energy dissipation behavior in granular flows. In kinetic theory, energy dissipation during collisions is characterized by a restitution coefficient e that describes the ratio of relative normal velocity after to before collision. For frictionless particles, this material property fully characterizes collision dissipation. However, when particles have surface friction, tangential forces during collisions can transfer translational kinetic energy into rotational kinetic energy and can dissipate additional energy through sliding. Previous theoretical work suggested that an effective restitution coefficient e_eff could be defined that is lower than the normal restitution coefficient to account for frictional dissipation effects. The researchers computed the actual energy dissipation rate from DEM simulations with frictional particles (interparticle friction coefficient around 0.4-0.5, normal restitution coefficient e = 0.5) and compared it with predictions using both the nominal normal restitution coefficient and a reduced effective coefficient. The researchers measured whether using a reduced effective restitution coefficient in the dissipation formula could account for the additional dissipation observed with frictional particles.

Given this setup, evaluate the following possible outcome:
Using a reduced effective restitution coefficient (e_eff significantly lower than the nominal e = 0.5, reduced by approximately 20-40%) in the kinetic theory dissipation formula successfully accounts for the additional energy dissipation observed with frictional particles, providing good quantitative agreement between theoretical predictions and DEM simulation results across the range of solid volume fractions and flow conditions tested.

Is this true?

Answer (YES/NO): YES